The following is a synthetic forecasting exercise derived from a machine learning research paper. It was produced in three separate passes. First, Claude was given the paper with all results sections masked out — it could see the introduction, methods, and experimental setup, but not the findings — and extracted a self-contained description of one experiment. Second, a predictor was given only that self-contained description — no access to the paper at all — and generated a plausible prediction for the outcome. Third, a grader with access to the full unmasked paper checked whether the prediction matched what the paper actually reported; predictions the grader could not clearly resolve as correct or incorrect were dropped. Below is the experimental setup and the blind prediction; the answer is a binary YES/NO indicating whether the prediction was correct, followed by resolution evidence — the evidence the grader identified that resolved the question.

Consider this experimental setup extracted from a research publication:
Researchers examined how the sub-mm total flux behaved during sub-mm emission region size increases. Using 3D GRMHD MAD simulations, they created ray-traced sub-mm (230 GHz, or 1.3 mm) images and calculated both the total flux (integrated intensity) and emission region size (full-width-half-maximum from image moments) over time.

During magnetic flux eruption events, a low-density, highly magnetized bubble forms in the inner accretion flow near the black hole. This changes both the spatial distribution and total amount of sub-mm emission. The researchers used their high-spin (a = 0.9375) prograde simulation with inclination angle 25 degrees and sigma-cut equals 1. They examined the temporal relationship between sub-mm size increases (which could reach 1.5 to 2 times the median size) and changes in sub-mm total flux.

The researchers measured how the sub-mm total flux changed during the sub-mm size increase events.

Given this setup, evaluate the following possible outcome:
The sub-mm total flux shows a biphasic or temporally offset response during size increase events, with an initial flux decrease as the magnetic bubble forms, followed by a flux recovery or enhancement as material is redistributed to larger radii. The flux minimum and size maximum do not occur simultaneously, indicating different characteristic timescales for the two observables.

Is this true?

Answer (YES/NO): NO